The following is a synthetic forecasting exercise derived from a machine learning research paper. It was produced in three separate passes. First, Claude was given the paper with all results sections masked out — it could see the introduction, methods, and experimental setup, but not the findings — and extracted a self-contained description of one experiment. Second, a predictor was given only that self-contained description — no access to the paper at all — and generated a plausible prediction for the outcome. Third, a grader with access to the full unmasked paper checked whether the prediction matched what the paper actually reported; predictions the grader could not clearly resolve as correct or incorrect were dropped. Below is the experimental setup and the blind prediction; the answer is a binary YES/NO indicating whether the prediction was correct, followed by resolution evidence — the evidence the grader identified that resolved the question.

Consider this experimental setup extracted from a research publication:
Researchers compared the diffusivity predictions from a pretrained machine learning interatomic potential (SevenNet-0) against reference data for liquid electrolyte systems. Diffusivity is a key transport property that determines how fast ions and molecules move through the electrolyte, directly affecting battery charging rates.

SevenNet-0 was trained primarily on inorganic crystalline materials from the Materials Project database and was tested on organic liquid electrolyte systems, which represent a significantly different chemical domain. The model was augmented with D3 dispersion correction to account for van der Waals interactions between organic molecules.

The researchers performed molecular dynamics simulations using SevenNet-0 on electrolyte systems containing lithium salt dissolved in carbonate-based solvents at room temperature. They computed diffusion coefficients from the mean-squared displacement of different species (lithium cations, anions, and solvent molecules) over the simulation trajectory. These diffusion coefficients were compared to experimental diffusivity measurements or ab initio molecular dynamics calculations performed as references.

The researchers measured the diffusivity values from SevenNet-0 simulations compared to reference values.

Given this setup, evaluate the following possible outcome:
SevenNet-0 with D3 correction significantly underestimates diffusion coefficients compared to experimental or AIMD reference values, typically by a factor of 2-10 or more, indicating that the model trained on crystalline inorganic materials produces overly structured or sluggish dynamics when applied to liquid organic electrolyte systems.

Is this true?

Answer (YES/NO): NO